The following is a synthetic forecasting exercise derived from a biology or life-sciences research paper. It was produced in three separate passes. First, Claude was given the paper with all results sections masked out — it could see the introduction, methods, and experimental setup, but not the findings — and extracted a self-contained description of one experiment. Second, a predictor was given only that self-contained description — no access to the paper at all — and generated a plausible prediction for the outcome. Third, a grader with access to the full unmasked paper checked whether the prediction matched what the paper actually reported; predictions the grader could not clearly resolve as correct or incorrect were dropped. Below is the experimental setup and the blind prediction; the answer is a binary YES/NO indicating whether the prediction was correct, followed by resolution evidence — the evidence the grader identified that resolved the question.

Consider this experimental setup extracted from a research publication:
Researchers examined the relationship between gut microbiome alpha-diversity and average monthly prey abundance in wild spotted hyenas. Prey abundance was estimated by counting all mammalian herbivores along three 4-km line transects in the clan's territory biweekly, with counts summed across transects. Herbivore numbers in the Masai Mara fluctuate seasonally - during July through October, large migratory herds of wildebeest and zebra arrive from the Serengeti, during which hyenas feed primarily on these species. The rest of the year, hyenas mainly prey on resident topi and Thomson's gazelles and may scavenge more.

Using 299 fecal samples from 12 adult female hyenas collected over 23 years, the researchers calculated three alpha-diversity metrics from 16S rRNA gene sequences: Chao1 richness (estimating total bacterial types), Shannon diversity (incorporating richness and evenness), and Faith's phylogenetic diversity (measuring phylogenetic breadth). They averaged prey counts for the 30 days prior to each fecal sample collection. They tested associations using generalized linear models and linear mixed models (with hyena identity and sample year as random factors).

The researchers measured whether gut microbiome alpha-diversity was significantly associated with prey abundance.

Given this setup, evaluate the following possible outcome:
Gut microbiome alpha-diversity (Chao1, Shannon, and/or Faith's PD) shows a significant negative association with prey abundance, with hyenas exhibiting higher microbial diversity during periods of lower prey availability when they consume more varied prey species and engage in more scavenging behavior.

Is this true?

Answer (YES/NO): YES